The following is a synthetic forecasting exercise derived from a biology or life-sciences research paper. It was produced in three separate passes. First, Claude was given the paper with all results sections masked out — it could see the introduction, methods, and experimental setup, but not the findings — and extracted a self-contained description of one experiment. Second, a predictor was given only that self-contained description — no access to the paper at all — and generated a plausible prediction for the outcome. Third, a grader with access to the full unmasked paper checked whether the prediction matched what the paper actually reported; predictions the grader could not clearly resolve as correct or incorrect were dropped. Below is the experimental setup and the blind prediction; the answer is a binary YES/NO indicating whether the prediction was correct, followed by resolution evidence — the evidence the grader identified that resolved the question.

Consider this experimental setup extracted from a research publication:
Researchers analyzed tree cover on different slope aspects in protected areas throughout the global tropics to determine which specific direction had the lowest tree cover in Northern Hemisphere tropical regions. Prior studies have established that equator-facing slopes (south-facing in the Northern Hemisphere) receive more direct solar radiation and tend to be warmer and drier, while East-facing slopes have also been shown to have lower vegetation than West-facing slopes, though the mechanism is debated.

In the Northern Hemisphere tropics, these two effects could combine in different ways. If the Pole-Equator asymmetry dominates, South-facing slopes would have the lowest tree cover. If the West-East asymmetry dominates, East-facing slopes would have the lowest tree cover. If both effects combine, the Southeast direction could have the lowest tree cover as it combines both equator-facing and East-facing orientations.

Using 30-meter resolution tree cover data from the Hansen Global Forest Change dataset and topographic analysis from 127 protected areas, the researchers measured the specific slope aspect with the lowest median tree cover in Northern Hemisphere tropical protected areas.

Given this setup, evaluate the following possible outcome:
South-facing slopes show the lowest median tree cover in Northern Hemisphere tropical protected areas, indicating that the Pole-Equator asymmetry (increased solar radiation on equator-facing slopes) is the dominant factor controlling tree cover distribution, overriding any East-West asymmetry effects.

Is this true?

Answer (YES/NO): NO